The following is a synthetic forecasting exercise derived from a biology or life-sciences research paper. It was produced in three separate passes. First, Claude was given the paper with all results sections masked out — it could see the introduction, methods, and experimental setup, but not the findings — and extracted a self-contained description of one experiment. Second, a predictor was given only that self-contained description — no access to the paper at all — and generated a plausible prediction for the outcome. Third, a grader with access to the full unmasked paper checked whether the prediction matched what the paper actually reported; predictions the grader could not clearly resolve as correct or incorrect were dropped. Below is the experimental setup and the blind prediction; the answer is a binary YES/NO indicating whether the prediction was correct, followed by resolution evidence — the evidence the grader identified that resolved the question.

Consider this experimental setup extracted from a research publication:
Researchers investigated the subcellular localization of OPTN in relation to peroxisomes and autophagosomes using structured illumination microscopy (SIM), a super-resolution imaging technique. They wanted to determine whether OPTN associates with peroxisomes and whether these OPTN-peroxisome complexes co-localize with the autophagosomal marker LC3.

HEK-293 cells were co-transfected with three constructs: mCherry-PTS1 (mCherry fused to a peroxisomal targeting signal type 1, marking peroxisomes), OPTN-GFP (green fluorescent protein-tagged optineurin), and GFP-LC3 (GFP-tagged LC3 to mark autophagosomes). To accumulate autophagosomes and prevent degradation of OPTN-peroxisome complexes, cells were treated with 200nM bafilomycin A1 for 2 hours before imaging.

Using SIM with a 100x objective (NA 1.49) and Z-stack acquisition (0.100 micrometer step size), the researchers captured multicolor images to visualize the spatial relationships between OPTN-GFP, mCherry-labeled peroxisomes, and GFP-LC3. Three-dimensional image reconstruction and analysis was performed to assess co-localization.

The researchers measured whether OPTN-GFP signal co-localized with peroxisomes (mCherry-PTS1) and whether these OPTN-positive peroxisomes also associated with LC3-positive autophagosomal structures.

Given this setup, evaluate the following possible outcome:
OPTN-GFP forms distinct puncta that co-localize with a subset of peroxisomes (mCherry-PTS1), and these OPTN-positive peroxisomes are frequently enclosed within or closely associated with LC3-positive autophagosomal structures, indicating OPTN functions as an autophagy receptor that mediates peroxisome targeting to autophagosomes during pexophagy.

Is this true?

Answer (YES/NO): YES